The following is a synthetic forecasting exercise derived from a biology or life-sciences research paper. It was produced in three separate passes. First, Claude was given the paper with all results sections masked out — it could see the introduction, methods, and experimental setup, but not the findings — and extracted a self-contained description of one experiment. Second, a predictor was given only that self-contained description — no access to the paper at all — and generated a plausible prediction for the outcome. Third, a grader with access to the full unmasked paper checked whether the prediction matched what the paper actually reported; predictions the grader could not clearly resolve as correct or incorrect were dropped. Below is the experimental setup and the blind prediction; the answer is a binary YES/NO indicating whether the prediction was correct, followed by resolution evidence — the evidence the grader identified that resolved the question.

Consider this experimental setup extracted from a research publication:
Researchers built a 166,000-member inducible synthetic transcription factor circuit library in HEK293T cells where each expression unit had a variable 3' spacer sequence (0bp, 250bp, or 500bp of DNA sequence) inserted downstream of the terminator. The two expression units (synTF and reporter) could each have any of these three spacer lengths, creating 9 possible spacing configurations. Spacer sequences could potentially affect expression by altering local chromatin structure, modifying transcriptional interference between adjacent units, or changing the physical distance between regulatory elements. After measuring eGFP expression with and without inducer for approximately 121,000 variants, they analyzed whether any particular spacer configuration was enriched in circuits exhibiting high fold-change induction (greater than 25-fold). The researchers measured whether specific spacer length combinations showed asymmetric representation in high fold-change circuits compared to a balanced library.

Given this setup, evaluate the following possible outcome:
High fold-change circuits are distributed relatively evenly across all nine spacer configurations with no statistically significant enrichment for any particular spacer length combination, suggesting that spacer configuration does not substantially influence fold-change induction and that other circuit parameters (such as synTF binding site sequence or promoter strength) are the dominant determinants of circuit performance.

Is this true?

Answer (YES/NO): NO